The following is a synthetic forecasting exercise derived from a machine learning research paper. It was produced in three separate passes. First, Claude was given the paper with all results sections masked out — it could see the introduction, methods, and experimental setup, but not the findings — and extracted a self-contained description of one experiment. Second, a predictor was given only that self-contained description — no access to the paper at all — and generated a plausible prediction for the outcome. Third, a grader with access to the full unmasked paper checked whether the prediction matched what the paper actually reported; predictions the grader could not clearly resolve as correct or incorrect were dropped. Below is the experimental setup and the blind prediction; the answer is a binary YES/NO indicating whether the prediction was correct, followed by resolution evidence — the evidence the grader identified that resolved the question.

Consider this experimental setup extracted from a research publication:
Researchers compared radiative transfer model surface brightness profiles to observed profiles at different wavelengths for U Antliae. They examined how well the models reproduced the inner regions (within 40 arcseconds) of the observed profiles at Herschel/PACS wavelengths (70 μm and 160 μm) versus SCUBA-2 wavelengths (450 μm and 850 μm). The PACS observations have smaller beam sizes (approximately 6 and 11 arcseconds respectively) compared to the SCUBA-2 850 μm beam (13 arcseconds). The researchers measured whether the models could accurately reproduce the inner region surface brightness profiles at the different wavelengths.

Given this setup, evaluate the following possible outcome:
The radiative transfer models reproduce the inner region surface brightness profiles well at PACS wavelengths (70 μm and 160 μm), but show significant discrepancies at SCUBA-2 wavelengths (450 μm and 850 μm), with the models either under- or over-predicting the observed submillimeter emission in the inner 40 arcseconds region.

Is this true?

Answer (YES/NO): NO